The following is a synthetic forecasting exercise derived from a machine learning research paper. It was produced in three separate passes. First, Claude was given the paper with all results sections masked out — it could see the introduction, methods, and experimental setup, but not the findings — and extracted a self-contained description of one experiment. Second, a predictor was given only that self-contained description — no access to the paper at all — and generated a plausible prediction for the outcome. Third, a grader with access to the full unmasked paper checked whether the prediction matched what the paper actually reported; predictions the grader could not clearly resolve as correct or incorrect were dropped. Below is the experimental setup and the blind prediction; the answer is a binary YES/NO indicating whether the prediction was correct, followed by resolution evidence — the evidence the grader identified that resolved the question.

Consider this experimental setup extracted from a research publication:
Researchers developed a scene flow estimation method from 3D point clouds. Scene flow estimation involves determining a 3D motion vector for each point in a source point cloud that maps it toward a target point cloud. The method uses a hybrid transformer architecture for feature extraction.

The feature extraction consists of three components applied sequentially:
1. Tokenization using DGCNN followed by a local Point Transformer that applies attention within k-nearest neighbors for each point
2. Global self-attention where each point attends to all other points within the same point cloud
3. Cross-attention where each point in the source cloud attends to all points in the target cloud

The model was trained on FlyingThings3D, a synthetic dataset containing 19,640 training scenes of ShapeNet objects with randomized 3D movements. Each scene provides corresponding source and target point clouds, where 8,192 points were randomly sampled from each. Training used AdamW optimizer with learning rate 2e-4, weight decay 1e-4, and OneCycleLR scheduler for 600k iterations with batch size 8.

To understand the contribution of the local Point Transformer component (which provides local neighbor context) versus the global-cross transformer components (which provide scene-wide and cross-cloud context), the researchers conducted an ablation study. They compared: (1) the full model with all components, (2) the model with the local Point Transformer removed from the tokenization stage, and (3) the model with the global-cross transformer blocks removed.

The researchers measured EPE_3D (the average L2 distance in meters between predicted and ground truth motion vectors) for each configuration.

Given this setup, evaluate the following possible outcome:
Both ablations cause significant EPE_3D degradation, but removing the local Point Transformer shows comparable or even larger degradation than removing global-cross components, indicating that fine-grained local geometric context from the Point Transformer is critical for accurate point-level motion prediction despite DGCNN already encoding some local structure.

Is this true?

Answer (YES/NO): NO